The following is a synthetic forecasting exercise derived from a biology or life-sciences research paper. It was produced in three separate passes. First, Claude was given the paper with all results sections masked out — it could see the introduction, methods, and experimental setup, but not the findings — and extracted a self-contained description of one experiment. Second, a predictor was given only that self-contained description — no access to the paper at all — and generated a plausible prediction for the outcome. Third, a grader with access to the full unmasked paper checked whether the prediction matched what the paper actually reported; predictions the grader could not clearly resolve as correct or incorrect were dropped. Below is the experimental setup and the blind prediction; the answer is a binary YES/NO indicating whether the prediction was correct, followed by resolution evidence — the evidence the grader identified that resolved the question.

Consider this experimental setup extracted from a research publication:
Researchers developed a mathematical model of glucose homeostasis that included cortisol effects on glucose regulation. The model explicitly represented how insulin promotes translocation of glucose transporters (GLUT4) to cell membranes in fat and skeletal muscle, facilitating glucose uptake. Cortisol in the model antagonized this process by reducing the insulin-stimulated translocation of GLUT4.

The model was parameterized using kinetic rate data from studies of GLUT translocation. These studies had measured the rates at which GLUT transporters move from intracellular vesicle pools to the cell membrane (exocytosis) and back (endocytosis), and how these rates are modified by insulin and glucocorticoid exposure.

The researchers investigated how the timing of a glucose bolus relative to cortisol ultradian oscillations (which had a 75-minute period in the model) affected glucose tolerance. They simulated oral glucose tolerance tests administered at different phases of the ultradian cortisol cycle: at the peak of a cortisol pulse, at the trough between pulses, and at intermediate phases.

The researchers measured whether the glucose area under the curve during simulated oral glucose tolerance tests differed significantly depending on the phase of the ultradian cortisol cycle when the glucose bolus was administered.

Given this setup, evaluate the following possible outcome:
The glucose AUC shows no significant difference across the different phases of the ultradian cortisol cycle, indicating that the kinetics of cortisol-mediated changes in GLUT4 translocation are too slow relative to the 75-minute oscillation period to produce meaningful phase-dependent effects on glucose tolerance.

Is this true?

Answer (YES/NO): NO